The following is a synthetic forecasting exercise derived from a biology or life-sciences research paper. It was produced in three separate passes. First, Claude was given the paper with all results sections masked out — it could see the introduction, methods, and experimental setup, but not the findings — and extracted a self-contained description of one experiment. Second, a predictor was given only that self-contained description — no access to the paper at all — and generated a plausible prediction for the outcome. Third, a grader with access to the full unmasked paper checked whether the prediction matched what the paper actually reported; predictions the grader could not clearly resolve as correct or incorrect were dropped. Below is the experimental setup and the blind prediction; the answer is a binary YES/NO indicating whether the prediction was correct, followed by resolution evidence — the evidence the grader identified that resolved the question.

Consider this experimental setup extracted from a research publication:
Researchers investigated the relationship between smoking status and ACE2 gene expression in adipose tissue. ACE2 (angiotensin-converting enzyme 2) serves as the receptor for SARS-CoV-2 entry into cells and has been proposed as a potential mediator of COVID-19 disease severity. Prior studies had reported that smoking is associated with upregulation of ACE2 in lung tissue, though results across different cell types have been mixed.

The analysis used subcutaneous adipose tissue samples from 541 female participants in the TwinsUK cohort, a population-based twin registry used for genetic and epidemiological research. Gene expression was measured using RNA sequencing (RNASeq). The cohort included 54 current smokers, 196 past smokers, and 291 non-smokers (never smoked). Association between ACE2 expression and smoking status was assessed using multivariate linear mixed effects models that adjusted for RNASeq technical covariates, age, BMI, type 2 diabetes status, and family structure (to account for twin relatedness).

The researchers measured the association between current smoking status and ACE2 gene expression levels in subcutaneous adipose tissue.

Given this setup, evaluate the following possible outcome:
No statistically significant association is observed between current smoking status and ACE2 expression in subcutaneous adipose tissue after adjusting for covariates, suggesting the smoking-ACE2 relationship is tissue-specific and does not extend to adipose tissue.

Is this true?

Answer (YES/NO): NO